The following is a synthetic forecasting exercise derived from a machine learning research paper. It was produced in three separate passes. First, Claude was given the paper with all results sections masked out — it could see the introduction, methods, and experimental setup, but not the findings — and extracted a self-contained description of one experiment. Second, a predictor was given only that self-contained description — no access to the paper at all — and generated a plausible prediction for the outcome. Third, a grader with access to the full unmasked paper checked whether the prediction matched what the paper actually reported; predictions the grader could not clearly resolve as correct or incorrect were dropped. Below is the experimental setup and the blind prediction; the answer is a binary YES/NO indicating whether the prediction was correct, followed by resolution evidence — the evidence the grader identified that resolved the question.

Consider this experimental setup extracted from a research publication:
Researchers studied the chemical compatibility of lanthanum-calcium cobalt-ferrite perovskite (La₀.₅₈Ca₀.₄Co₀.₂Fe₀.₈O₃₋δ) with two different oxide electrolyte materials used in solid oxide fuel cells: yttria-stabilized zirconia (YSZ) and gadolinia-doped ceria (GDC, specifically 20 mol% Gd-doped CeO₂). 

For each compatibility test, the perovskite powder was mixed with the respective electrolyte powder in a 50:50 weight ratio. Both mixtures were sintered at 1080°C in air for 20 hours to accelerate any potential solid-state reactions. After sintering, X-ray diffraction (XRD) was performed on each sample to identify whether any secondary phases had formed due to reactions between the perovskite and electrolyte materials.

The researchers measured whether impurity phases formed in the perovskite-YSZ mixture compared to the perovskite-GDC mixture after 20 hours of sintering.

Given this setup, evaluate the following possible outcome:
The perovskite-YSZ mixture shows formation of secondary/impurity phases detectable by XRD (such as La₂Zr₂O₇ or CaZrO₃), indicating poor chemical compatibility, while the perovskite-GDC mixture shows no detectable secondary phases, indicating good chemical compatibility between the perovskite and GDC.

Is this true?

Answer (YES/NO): YES